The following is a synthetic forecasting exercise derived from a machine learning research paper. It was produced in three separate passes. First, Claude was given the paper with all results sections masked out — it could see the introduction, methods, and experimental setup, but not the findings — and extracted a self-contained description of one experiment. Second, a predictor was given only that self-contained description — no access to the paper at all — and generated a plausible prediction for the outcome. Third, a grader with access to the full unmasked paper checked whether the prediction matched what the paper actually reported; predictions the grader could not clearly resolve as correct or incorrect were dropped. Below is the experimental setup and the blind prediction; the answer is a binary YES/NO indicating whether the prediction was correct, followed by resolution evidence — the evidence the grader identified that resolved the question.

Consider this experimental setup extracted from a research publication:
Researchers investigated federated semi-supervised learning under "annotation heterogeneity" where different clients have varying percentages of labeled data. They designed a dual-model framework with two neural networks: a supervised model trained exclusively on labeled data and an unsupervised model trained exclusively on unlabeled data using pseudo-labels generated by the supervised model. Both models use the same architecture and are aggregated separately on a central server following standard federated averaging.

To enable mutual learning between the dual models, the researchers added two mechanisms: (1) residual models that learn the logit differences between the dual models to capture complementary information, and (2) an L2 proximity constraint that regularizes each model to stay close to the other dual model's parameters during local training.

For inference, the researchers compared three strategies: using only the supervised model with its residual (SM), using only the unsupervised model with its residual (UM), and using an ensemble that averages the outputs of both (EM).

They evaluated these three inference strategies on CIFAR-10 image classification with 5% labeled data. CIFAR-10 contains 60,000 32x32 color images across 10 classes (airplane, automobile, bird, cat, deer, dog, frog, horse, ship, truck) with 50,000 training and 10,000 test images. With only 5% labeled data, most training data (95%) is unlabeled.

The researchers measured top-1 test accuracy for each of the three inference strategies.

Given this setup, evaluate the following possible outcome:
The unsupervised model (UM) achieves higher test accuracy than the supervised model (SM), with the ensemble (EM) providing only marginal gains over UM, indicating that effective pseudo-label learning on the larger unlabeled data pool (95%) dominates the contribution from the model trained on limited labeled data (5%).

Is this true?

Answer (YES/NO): YES